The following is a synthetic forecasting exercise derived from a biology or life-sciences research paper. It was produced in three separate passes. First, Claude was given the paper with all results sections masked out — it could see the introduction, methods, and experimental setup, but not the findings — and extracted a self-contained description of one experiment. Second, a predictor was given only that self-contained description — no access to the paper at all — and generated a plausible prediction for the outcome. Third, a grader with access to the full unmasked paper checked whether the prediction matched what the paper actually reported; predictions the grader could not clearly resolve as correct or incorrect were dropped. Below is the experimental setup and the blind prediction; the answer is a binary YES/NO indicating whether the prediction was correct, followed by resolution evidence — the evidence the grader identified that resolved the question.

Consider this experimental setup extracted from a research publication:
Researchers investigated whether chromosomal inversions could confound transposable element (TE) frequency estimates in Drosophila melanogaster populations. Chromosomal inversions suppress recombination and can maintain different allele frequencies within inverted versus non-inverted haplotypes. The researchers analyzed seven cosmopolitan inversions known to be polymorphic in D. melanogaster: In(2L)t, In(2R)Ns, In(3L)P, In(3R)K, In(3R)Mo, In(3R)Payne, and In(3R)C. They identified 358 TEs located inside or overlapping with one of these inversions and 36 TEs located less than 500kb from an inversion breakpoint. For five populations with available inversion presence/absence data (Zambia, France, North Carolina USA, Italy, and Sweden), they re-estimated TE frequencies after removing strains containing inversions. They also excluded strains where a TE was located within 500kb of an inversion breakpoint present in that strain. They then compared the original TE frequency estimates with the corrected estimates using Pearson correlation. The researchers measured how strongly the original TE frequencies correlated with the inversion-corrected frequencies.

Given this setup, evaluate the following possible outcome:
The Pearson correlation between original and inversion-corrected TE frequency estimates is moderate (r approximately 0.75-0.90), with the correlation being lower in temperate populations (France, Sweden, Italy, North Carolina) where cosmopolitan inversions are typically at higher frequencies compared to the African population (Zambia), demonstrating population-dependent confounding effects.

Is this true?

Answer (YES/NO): NO